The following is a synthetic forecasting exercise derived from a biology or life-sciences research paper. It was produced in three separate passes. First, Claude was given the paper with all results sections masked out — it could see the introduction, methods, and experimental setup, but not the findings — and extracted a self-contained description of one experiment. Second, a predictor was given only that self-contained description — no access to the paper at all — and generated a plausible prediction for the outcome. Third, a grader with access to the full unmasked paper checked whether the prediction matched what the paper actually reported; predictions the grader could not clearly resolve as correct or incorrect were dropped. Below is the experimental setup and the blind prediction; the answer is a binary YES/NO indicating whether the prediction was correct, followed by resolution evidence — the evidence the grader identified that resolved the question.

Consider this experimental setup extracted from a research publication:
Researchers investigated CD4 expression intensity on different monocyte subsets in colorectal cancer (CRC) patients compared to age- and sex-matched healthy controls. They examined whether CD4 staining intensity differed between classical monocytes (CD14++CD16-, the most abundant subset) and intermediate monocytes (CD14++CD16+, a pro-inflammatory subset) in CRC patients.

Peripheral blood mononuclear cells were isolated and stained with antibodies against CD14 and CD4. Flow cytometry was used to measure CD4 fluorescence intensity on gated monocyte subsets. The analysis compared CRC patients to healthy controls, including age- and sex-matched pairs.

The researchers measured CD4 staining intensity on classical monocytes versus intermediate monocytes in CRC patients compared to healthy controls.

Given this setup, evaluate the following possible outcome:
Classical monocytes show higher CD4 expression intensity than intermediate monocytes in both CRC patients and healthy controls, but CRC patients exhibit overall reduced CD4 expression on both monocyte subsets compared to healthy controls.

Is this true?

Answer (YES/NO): NO